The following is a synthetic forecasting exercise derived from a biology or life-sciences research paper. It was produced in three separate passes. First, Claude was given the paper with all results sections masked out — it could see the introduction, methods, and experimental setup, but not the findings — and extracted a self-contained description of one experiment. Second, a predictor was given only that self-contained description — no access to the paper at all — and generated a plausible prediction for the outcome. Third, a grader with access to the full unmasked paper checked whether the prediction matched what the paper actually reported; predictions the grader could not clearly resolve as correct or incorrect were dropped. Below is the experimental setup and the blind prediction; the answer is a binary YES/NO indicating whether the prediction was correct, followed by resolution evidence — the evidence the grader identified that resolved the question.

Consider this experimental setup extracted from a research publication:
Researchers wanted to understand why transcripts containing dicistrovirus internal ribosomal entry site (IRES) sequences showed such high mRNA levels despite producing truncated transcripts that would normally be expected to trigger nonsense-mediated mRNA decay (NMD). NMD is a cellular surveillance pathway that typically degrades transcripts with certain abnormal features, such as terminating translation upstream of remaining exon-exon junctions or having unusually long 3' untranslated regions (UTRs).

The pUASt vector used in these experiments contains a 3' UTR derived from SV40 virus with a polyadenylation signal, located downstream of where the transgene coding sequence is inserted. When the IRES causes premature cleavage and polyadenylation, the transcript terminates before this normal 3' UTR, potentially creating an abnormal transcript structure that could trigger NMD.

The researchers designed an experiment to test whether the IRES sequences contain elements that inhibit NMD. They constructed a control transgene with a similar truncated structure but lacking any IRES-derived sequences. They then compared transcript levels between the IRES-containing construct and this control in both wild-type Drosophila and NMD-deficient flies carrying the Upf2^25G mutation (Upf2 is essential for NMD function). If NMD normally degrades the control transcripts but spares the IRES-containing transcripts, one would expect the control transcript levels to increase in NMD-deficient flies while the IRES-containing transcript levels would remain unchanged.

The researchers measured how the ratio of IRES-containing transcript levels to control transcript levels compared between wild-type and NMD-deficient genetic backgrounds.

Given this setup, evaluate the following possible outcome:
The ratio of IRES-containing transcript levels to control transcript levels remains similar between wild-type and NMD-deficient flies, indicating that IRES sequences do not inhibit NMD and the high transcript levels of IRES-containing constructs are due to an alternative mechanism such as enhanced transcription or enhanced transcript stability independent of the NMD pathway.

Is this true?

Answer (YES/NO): NO